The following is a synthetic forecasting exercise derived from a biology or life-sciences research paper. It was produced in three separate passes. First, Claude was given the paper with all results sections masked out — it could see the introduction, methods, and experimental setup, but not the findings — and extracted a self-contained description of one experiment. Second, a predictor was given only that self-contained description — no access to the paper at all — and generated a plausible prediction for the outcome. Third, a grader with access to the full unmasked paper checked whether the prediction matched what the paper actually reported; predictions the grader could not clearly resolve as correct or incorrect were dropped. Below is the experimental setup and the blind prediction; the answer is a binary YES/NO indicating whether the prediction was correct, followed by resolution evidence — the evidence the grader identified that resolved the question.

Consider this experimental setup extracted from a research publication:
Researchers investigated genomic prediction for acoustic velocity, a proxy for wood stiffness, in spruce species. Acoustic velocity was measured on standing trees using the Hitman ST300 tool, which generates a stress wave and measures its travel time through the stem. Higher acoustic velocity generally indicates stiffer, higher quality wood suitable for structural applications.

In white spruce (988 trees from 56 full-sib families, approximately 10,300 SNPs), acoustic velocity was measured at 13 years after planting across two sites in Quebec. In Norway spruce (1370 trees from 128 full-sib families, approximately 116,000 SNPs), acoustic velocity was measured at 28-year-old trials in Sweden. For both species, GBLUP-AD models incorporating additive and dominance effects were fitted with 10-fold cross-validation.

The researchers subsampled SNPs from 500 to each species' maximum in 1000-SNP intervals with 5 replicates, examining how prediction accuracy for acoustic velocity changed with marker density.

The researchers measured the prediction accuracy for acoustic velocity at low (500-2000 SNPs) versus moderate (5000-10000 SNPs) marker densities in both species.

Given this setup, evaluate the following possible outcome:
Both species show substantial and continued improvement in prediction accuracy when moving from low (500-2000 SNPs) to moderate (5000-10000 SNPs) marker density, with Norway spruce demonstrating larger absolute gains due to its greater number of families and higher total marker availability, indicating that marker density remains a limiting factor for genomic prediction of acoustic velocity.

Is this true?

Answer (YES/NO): NO